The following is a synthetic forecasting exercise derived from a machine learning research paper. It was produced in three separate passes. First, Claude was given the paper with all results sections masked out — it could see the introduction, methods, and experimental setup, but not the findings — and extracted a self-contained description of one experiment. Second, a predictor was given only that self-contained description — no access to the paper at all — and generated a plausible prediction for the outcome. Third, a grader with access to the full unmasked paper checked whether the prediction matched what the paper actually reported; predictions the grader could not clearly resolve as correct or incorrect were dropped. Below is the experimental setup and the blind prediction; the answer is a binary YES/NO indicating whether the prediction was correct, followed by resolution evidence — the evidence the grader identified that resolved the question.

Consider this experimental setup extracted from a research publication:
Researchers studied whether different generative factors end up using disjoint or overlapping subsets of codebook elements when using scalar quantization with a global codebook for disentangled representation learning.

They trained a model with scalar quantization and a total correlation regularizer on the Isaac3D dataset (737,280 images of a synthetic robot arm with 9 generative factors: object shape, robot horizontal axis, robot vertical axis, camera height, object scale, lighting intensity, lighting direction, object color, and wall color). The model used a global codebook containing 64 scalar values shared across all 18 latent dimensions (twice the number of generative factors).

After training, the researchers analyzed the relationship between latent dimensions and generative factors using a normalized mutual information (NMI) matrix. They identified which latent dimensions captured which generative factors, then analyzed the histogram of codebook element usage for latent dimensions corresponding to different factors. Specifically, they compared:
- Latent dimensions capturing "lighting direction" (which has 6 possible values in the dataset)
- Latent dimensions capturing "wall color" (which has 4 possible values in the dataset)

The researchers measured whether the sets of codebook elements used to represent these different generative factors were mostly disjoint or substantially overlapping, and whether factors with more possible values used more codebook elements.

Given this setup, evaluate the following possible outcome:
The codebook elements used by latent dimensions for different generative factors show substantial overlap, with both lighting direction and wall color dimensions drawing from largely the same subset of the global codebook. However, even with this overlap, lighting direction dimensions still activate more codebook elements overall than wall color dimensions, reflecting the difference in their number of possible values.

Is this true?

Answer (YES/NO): NO